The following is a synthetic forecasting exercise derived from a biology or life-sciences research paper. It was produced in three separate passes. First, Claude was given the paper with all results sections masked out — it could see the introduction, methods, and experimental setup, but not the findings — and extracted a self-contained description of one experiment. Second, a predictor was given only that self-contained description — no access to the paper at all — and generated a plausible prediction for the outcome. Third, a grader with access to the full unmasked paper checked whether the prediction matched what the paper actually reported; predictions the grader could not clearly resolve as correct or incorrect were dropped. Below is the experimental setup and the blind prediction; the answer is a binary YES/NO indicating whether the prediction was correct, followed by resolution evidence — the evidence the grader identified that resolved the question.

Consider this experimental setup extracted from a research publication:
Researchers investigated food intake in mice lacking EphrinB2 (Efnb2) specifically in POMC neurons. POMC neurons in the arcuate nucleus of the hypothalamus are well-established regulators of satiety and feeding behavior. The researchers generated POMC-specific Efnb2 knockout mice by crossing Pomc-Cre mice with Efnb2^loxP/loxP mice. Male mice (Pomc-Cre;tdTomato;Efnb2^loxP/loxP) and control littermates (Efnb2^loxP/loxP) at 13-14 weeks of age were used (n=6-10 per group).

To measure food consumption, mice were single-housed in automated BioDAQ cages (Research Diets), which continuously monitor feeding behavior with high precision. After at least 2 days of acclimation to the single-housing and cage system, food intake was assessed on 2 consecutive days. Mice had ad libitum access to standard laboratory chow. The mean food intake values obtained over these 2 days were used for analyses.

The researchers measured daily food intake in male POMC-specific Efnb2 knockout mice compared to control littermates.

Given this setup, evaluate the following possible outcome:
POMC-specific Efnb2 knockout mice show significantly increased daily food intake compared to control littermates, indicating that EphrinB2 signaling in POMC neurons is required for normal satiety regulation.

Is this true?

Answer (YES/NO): NO